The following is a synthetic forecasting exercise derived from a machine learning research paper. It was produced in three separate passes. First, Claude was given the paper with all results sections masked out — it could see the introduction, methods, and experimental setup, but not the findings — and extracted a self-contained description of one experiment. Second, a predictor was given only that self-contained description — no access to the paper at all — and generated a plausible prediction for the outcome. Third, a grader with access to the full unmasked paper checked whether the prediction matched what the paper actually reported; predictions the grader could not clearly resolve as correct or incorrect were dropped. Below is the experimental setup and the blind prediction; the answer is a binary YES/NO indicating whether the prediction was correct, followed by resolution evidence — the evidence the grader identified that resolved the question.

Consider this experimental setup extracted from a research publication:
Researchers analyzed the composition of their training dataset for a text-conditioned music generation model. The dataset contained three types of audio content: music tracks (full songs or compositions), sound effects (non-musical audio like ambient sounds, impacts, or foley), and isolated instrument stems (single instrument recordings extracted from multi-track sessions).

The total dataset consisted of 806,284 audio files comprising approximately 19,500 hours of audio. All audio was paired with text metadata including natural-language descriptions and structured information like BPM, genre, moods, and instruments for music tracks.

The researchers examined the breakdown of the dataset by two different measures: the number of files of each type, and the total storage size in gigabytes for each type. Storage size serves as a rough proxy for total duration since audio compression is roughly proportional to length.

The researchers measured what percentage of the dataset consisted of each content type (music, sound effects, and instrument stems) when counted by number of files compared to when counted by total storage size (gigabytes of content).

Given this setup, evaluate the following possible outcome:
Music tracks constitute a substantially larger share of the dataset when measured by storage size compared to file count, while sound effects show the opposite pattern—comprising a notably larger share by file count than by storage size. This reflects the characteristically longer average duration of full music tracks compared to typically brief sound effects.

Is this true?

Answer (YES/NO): YES